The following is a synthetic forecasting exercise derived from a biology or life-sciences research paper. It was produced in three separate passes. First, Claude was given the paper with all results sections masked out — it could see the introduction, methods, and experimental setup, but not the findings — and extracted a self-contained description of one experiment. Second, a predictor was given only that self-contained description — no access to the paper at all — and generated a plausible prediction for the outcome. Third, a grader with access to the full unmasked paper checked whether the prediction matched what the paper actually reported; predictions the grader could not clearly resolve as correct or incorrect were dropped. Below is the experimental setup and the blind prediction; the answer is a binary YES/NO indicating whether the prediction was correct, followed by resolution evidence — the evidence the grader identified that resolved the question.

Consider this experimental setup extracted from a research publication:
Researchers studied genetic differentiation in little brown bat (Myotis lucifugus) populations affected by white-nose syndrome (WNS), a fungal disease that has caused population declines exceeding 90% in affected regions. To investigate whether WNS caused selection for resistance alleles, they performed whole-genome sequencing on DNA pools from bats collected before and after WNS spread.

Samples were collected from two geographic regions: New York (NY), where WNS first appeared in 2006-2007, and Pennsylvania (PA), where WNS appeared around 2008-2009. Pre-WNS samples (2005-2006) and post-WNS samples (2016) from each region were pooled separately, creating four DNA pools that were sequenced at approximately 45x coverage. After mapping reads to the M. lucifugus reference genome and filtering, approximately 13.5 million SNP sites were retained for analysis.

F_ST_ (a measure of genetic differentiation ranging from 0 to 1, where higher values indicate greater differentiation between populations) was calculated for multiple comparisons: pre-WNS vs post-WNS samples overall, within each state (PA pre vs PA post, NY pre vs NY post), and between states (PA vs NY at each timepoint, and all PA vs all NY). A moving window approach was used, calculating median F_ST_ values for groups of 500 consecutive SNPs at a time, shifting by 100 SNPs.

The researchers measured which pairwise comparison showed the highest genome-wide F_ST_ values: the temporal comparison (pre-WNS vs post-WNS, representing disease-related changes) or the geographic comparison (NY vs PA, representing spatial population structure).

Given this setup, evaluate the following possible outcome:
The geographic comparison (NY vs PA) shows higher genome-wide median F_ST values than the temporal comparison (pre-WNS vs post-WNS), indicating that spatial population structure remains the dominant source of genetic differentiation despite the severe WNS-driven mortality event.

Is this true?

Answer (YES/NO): NO